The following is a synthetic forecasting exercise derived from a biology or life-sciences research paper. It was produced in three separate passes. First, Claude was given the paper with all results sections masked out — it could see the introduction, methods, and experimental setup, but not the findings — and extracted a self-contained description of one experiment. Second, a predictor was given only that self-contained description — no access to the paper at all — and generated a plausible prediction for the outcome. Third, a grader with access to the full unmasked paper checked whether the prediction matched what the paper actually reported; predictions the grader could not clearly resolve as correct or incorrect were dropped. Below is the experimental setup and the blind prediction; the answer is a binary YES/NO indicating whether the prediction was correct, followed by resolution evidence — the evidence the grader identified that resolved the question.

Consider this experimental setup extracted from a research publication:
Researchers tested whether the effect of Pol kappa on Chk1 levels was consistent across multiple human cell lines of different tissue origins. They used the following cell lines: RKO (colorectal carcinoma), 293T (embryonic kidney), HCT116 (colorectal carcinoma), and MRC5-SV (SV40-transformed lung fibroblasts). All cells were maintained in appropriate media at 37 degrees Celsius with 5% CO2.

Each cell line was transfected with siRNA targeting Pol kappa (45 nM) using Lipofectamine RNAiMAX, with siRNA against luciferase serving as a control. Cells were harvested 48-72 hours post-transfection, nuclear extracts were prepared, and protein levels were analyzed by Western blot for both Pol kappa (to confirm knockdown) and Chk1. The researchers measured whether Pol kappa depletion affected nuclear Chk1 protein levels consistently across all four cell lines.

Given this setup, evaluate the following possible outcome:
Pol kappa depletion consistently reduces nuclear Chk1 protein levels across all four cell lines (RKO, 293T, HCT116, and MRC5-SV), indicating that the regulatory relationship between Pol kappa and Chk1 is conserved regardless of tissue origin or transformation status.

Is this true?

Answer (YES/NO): YES